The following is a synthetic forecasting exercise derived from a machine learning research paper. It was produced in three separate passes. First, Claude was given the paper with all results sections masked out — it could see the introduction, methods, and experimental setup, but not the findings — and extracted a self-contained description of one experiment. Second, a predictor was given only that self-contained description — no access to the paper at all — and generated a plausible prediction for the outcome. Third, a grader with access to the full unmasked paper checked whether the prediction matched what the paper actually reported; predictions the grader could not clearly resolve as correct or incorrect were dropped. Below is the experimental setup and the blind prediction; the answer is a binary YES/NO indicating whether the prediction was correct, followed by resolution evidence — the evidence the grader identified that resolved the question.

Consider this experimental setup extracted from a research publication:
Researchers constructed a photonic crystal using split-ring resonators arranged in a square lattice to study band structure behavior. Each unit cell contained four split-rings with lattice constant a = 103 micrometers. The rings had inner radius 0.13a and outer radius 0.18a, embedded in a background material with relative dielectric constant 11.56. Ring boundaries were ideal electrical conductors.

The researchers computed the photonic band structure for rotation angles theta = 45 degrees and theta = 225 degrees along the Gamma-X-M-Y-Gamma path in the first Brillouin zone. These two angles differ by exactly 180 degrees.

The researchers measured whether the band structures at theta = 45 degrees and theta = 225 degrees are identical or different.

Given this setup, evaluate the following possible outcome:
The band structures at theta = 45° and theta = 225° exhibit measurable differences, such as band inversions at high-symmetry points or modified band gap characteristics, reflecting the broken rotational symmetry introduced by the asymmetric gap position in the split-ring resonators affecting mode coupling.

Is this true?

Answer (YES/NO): NO